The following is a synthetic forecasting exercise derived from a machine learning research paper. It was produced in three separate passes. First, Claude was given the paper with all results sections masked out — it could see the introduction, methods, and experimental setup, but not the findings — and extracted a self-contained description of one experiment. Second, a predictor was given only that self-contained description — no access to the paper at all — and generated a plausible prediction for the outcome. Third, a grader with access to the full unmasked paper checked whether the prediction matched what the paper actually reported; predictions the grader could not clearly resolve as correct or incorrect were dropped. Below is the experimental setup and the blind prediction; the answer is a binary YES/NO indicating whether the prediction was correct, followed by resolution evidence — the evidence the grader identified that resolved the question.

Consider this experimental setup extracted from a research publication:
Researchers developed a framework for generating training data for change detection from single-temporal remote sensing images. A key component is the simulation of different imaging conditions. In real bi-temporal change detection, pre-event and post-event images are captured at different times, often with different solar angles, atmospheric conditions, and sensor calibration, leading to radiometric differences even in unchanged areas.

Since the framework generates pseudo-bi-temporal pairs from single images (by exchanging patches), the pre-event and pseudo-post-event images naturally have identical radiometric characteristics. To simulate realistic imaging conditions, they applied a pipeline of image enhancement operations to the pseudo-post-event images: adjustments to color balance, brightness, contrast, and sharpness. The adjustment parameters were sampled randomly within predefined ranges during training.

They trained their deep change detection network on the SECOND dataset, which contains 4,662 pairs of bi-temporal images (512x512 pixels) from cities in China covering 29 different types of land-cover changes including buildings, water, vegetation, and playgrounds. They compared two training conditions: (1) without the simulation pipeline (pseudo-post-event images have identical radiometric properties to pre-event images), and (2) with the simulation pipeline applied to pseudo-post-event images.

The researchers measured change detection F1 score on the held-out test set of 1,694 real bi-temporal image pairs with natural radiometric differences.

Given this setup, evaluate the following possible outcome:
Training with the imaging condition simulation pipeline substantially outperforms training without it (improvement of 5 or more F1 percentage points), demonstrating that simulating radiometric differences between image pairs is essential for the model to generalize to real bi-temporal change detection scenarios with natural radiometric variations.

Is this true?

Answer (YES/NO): NO